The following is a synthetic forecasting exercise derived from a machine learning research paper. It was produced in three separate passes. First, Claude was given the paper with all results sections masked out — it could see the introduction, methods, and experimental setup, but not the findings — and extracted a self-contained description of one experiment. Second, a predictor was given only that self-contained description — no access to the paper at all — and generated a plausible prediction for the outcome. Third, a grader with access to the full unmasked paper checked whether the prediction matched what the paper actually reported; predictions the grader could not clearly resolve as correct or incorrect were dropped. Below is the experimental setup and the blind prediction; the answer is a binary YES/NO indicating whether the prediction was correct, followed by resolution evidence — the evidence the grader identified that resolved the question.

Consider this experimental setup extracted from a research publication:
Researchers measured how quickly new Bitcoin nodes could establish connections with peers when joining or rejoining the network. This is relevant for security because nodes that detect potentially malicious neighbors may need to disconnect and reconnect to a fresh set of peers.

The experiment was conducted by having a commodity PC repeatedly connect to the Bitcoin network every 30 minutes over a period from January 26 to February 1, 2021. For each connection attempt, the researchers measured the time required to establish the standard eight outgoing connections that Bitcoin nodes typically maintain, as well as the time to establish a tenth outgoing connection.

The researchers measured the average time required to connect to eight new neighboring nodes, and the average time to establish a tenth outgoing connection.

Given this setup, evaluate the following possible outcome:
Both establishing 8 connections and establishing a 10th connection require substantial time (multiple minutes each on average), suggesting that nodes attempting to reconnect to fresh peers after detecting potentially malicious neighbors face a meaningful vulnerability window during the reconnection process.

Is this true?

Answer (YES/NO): NO